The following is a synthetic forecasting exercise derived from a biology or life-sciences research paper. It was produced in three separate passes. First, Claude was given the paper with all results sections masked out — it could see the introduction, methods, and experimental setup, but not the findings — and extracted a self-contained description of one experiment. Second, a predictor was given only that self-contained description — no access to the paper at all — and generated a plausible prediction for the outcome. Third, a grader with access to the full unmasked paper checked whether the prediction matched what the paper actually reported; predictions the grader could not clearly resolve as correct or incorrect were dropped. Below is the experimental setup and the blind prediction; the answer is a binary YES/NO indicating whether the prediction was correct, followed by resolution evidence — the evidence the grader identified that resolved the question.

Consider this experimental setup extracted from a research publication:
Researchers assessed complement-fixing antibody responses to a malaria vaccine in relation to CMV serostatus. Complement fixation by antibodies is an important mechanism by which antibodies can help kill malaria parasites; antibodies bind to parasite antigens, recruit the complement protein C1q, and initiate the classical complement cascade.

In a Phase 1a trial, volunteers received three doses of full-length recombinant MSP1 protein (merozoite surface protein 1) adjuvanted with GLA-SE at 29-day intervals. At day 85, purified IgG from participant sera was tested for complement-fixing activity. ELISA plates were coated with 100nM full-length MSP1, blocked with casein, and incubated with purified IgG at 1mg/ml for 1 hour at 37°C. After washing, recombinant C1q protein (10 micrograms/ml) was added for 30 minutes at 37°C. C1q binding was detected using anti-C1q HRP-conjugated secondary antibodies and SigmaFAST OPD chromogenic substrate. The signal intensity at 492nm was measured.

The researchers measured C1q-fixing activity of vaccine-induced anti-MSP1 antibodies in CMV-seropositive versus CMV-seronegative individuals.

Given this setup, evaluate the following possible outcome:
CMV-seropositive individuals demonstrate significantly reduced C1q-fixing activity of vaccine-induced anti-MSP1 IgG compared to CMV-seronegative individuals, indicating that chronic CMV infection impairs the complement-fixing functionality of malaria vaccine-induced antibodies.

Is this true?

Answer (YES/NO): YES